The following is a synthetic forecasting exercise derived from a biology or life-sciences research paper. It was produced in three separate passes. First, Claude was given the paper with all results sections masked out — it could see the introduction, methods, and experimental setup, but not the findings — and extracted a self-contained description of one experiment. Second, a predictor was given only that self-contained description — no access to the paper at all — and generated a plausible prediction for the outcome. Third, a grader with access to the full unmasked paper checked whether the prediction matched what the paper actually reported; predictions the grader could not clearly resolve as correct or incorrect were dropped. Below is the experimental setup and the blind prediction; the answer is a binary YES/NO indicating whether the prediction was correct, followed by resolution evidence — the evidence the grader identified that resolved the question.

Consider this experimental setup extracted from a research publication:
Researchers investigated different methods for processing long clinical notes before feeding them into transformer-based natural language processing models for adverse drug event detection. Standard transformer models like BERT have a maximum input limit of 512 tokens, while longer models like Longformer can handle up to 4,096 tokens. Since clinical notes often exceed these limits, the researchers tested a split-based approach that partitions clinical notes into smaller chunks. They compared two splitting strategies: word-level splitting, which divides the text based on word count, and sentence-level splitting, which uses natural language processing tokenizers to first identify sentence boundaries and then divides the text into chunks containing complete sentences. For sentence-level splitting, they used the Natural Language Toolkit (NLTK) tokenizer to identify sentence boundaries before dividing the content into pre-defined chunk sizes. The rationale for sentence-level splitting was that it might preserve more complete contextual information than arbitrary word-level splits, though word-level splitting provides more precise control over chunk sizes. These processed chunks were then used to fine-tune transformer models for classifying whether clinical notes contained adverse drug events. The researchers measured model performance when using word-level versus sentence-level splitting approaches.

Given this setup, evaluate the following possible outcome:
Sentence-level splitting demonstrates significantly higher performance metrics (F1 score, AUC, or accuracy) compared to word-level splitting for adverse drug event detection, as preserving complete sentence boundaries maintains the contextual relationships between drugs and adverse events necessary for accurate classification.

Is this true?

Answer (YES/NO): NO